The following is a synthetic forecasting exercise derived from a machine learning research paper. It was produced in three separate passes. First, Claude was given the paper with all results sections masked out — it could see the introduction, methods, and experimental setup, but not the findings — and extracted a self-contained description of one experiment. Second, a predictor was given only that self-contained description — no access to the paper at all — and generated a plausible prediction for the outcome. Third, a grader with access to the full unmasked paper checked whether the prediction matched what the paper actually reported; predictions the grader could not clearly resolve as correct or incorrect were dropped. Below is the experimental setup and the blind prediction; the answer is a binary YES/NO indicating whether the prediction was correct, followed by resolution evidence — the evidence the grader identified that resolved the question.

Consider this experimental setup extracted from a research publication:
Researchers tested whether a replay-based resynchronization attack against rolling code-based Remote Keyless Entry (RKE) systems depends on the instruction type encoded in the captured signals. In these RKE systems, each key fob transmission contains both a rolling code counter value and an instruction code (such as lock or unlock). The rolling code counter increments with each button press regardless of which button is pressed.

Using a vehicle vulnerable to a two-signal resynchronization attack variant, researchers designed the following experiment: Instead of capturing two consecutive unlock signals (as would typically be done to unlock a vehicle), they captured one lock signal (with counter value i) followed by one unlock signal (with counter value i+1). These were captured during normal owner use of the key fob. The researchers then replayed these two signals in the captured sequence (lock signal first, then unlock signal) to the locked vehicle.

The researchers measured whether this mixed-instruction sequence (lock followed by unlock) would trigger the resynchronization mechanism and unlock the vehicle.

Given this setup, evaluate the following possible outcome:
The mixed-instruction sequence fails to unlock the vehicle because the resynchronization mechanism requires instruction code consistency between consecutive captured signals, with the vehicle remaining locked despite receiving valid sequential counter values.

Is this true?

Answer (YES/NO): NO